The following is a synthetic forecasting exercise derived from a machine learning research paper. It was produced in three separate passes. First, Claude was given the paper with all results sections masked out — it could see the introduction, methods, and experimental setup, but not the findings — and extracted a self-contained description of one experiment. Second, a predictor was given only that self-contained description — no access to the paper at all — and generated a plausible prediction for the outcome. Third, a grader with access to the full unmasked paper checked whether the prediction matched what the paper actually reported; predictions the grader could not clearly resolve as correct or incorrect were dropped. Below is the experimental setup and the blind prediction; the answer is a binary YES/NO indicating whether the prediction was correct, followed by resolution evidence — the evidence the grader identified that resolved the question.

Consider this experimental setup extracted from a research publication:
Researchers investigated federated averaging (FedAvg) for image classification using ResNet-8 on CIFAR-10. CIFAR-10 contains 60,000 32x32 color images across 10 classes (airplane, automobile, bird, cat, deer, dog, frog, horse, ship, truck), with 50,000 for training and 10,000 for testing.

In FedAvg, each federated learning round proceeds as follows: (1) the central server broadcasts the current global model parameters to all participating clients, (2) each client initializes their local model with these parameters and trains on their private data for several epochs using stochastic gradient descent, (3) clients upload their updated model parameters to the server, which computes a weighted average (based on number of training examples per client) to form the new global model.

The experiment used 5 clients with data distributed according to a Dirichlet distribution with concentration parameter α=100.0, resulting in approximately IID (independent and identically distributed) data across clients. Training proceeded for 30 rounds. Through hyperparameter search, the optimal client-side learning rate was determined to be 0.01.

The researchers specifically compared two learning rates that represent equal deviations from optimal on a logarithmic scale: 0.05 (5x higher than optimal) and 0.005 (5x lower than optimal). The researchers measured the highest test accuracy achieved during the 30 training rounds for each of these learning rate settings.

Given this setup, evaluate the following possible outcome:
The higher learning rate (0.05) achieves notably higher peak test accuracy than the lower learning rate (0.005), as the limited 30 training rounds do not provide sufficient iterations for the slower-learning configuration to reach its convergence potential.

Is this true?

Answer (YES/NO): NO